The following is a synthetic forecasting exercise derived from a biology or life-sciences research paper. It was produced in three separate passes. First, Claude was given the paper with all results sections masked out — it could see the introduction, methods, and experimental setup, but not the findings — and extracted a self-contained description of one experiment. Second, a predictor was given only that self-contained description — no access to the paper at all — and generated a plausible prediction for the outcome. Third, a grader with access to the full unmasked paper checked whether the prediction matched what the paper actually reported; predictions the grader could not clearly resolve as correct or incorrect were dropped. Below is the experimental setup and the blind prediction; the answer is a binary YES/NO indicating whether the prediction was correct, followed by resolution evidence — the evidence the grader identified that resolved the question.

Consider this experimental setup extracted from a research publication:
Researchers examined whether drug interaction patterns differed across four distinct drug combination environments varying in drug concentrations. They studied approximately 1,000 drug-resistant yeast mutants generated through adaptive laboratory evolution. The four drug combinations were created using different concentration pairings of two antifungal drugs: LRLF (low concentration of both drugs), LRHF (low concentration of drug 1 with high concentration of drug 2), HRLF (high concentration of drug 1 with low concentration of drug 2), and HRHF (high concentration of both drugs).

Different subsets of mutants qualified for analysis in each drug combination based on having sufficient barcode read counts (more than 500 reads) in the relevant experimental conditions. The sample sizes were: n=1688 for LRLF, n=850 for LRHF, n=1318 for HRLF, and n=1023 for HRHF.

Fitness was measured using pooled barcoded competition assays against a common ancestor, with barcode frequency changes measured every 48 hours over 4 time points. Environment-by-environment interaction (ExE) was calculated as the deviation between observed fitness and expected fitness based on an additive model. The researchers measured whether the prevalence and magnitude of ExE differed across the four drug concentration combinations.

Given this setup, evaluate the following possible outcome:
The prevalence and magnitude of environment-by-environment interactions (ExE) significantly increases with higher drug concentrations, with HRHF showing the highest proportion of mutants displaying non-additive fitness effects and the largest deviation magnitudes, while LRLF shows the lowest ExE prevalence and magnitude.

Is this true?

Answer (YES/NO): NO